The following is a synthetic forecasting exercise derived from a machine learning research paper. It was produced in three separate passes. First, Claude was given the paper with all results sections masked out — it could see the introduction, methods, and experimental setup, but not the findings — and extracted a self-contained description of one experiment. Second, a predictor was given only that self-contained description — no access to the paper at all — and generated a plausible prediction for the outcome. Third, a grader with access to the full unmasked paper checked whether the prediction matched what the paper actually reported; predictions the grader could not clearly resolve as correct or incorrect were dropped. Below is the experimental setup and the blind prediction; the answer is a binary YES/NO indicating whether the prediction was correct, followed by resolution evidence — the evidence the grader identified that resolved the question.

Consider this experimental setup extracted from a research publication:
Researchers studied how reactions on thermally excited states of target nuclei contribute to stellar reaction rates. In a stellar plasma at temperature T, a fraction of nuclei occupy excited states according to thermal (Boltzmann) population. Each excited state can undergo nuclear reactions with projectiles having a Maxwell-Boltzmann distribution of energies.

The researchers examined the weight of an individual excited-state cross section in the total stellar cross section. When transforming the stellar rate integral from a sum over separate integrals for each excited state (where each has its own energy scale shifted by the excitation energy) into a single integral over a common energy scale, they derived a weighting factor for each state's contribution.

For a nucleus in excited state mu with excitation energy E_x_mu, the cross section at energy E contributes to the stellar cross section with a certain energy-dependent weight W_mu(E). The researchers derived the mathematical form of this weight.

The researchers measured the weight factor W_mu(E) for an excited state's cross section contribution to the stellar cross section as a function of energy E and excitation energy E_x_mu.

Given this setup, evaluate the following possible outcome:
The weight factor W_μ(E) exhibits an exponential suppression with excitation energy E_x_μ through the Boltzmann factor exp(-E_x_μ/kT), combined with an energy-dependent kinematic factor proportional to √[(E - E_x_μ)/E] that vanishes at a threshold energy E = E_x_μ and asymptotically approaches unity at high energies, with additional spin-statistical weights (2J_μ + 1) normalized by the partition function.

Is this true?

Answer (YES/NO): NO